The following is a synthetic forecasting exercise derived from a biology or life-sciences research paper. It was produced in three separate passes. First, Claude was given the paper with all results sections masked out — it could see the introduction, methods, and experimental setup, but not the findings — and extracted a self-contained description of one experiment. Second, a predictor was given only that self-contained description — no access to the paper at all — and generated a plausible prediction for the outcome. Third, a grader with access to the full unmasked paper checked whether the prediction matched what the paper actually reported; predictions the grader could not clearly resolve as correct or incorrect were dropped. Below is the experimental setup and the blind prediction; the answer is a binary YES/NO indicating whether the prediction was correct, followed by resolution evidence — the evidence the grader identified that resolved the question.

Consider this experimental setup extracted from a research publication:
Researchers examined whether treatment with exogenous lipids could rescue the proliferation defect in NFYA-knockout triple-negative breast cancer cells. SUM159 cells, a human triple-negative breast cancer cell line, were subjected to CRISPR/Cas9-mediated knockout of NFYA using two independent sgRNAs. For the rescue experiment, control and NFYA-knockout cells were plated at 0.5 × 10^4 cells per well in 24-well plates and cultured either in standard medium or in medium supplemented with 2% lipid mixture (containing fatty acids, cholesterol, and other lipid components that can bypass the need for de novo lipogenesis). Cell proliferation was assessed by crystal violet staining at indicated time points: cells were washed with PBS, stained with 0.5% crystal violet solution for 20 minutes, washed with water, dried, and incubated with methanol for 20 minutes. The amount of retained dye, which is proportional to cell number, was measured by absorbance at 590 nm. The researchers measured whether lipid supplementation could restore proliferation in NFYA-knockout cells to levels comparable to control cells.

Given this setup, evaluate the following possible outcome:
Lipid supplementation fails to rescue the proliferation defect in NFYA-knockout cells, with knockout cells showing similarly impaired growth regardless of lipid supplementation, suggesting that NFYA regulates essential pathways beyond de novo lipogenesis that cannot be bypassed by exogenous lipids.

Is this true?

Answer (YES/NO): NO